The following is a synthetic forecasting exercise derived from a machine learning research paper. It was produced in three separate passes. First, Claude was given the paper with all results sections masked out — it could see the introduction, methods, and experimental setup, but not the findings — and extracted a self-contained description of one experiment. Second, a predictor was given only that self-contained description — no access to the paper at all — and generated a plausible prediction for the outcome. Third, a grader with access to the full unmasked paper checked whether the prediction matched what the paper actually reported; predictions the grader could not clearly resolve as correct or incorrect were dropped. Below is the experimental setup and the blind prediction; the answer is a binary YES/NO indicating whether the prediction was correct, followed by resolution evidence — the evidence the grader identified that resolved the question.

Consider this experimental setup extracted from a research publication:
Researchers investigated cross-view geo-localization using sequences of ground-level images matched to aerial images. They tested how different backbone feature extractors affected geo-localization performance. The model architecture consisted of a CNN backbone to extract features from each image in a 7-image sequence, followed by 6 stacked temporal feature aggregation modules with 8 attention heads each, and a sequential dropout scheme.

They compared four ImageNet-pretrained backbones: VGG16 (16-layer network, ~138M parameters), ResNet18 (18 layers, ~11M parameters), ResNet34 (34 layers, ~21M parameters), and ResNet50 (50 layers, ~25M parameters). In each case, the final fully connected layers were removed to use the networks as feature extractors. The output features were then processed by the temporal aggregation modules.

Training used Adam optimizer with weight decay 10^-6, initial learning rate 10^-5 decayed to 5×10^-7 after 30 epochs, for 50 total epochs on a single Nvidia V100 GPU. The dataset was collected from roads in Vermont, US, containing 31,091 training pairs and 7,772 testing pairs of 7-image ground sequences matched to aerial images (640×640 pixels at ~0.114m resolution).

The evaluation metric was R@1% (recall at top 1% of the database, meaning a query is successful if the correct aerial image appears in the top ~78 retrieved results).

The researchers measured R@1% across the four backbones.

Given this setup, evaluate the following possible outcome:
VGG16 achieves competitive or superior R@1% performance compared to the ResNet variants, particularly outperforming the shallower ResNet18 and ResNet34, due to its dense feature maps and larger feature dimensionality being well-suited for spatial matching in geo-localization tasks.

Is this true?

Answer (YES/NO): NO